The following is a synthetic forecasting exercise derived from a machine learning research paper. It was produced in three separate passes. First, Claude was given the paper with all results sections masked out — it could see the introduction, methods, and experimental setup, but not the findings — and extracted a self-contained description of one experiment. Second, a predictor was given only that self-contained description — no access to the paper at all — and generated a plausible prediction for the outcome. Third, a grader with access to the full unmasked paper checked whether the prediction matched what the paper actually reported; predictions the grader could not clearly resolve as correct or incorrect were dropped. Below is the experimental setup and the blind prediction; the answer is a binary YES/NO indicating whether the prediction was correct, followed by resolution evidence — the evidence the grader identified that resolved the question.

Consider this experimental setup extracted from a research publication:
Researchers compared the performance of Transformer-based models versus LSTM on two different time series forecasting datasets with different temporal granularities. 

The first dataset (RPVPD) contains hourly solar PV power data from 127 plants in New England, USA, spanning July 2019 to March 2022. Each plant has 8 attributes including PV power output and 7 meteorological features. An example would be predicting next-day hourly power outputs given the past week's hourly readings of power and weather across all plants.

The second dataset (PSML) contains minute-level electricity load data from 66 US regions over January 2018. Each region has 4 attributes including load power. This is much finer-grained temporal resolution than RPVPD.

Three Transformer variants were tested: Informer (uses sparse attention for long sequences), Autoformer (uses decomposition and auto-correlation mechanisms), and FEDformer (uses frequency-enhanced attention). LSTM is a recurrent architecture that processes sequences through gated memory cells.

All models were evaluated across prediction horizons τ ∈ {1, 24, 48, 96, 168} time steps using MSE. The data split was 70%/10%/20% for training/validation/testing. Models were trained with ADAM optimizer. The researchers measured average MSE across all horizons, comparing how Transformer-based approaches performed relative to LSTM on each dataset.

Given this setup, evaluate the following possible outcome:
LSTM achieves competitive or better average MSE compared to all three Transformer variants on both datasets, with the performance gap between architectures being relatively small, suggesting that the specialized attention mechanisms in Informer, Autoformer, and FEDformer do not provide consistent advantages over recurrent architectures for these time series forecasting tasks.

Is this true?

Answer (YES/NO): NO